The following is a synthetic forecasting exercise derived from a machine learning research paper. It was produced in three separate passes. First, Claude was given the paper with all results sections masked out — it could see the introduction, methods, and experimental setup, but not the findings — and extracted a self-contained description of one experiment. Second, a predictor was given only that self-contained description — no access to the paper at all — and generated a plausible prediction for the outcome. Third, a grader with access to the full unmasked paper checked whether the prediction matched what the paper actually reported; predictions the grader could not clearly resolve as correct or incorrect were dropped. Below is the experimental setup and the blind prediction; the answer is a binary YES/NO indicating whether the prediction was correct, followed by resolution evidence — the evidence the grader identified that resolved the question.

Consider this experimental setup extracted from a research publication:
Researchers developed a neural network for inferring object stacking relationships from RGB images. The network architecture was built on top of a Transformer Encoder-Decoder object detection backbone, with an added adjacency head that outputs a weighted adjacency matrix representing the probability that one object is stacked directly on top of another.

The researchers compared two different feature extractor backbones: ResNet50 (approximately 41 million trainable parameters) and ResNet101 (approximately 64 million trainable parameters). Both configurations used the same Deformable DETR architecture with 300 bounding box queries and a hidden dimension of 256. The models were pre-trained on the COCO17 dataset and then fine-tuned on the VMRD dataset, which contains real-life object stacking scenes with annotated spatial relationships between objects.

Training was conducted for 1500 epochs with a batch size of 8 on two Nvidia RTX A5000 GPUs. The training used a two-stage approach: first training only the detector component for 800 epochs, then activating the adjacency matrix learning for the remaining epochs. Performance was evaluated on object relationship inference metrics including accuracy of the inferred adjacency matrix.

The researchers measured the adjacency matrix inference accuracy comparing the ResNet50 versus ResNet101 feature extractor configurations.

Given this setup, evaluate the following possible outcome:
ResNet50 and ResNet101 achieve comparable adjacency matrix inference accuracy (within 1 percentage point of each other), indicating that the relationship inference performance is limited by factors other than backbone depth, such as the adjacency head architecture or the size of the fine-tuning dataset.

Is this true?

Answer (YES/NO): NO